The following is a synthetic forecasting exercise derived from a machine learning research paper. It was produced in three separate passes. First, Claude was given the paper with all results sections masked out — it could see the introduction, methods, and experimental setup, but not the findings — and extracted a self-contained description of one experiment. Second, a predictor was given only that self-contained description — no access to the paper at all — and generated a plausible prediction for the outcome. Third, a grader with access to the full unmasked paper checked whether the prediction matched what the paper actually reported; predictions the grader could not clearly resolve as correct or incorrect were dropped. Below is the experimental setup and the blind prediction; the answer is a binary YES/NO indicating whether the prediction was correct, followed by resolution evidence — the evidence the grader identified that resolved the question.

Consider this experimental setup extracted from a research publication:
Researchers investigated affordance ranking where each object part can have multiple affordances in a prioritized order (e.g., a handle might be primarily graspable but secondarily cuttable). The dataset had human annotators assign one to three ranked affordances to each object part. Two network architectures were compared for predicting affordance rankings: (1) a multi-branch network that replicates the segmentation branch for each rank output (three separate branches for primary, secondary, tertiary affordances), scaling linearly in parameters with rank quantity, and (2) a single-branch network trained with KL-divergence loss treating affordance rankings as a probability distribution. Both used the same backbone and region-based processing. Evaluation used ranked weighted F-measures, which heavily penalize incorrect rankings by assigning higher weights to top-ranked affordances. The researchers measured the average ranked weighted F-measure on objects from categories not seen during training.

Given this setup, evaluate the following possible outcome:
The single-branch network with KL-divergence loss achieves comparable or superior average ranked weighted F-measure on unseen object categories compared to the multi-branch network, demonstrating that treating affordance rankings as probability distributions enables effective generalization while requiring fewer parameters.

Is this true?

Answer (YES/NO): NO